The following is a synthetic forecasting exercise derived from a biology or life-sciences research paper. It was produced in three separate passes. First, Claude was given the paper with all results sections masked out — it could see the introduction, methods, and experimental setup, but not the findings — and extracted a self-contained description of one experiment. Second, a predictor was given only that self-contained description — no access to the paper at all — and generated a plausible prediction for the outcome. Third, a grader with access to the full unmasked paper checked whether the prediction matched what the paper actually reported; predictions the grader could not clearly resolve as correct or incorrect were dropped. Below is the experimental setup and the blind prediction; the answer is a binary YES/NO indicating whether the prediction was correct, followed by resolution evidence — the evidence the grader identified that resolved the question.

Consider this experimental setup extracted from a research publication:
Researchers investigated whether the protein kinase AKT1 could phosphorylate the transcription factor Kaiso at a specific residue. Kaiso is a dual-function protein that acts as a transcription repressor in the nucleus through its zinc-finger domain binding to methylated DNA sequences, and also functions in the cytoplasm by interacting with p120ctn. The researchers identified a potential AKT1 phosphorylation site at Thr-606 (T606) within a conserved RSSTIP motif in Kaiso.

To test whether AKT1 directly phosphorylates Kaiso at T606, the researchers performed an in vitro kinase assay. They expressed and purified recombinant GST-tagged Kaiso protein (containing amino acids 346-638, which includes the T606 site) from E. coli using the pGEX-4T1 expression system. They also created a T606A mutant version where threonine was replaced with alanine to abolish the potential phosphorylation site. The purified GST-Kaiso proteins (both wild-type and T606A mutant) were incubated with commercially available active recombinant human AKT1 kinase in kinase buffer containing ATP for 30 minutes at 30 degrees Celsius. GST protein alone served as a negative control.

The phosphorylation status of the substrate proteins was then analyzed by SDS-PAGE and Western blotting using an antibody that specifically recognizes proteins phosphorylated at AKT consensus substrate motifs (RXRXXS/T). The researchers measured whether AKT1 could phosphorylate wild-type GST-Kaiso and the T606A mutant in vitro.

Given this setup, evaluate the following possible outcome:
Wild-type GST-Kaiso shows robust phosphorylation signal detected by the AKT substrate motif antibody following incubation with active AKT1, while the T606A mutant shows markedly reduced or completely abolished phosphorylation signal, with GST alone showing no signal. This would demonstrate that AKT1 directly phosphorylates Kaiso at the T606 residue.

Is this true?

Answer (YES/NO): YES